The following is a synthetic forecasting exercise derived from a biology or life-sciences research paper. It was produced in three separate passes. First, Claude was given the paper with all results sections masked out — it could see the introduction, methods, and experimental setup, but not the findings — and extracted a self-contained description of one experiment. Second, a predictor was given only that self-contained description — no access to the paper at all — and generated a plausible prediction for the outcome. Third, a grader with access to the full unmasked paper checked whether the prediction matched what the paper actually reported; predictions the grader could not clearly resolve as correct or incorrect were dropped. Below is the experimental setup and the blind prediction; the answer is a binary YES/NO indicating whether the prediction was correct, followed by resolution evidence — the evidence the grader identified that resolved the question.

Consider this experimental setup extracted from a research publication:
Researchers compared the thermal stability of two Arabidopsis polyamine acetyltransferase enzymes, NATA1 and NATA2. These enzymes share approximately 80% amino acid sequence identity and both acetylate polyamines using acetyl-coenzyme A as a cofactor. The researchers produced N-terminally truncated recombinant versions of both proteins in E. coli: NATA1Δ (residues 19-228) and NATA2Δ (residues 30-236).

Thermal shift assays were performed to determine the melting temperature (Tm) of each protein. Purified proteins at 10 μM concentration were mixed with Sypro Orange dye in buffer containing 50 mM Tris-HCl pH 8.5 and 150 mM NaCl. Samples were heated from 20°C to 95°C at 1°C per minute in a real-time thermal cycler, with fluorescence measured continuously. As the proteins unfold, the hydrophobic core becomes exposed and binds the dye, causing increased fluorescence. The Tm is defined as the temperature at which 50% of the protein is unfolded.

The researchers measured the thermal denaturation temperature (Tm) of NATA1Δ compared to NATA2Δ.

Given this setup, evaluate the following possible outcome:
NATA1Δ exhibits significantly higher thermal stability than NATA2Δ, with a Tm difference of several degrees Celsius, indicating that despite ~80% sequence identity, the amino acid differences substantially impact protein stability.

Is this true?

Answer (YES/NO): NO